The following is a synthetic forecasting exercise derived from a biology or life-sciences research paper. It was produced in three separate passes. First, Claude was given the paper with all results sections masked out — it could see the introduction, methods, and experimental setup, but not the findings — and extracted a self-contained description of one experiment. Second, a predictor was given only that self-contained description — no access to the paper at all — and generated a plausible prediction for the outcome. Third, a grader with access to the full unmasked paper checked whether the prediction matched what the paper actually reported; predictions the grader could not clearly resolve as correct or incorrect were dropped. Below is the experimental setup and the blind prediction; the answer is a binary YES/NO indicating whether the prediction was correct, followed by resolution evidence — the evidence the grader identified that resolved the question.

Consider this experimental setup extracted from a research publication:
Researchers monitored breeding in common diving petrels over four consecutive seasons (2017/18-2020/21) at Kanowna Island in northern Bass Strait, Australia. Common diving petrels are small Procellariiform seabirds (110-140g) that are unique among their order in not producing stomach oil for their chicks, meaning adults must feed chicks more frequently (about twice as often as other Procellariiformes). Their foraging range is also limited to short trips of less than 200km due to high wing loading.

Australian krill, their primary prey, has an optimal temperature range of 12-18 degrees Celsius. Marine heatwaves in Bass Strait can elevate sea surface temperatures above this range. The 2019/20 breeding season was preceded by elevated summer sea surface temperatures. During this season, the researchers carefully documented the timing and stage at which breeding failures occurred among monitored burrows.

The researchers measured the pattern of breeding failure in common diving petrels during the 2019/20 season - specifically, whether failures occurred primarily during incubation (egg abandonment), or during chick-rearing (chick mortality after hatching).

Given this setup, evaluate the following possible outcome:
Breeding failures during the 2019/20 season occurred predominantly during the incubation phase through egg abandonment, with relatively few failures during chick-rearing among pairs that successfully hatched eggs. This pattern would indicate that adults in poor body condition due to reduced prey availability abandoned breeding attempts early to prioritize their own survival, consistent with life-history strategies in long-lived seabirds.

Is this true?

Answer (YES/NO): NO